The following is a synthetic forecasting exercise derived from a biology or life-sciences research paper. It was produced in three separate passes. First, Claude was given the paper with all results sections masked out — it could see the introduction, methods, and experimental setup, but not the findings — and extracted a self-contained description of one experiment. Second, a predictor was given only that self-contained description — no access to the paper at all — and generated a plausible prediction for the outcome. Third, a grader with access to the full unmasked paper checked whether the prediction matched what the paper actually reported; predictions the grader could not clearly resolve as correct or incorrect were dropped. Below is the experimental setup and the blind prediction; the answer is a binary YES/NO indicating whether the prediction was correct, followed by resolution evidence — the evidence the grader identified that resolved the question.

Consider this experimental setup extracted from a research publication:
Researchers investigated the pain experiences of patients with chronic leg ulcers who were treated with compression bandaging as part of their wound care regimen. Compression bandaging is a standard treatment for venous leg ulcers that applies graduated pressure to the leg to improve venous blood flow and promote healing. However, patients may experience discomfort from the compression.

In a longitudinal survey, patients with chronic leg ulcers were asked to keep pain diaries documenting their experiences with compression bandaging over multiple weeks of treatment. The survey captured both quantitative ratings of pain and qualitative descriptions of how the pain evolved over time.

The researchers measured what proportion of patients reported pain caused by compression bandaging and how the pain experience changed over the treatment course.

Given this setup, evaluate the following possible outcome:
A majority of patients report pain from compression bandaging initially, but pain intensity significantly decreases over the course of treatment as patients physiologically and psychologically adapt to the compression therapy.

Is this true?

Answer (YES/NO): NO